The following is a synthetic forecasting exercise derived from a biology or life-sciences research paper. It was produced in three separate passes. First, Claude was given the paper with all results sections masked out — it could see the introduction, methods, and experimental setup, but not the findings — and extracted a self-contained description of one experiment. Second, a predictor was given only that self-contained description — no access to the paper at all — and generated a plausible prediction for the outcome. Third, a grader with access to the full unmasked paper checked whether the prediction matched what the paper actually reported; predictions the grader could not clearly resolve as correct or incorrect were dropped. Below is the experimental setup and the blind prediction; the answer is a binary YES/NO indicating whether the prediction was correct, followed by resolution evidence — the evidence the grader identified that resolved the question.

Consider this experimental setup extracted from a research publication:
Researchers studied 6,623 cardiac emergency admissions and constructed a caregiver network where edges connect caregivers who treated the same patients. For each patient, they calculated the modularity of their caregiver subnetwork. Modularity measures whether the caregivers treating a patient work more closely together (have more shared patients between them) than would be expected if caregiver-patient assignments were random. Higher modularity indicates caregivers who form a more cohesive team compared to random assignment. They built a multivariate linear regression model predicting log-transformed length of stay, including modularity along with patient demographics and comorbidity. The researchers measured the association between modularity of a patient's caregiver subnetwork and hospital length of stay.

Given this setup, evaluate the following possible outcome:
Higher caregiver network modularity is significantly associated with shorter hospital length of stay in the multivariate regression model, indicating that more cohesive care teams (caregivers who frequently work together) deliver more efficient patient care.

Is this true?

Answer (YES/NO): NO